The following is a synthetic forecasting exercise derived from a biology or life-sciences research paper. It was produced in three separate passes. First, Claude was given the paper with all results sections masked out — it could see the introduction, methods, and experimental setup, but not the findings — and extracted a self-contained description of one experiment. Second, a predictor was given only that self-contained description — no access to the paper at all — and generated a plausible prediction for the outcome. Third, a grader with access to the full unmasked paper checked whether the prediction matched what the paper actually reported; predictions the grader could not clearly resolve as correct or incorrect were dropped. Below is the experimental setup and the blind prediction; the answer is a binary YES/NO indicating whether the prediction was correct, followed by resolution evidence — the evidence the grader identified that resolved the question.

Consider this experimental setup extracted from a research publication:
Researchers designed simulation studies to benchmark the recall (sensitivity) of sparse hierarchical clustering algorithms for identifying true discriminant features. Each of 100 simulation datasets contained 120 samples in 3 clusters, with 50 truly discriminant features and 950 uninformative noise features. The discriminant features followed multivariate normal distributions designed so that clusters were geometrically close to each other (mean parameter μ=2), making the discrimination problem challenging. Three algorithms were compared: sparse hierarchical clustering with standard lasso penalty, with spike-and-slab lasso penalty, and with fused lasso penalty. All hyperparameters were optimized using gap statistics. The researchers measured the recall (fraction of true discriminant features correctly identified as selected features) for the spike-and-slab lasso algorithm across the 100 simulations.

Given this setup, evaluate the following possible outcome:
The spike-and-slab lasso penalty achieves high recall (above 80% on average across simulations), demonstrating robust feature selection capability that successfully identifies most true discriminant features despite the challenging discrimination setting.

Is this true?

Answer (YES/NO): NO